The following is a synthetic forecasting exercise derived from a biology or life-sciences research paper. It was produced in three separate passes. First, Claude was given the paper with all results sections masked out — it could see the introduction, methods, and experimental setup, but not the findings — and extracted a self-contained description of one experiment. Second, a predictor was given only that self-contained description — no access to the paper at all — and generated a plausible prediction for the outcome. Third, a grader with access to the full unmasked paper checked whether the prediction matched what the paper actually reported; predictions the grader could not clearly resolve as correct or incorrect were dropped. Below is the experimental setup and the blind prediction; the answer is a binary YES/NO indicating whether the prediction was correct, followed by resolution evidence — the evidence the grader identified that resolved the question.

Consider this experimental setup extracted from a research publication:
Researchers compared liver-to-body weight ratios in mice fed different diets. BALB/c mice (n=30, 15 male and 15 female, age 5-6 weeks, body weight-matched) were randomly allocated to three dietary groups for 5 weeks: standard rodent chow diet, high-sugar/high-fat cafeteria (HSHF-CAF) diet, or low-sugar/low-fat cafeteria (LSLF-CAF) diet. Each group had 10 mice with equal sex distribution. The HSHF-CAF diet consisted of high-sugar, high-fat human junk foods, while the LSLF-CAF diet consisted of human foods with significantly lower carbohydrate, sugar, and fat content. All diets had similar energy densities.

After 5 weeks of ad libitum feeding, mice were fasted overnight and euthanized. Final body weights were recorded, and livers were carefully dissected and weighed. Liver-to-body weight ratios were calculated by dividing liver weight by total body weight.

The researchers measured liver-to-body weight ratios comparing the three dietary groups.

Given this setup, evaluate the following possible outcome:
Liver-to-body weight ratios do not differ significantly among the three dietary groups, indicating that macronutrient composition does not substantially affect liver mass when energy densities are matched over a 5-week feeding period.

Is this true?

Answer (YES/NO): YES